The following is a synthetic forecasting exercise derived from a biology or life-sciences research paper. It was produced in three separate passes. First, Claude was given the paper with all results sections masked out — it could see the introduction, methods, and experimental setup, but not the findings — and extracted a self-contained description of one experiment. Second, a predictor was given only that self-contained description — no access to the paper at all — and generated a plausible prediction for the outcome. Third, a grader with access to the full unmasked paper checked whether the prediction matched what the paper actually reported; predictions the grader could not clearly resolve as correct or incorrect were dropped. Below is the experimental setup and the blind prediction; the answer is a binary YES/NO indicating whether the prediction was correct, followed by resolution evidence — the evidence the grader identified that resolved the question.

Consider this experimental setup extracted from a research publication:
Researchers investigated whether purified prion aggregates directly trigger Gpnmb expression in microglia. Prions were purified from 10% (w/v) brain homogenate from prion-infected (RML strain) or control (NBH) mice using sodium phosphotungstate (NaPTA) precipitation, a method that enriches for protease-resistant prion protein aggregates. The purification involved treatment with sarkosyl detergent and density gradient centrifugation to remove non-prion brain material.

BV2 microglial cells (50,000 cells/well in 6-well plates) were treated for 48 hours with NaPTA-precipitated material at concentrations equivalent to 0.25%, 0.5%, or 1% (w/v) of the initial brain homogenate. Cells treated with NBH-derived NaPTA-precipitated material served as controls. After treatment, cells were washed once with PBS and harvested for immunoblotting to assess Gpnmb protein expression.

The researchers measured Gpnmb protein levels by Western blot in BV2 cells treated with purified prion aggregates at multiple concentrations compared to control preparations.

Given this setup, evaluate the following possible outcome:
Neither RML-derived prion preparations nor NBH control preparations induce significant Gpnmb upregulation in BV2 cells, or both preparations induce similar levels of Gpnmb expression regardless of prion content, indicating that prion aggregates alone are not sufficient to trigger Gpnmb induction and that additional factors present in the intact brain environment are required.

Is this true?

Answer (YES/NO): YES